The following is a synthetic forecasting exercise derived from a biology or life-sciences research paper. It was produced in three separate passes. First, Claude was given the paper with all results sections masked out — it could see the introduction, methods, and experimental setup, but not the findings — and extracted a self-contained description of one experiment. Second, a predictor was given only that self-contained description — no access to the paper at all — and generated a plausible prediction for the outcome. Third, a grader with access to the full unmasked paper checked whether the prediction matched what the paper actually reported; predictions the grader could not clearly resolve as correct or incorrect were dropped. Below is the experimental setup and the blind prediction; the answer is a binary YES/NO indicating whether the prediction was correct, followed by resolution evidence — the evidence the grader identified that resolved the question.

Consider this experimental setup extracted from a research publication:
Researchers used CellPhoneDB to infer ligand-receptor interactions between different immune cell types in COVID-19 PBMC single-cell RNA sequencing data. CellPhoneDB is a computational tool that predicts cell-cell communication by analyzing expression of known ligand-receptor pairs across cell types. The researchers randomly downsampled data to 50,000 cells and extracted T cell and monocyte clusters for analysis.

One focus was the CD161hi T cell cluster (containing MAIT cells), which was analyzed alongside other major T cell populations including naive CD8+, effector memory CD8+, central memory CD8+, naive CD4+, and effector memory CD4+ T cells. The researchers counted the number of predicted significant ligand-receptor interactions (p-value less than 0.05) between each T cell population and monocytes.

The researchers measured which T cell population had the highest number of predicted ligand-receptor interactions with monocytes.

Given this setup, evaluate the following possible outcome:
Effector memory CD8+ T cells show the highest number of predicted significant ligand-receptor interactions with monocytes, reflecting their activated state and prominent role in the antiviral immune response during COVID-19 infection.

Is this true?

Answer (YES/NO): NO